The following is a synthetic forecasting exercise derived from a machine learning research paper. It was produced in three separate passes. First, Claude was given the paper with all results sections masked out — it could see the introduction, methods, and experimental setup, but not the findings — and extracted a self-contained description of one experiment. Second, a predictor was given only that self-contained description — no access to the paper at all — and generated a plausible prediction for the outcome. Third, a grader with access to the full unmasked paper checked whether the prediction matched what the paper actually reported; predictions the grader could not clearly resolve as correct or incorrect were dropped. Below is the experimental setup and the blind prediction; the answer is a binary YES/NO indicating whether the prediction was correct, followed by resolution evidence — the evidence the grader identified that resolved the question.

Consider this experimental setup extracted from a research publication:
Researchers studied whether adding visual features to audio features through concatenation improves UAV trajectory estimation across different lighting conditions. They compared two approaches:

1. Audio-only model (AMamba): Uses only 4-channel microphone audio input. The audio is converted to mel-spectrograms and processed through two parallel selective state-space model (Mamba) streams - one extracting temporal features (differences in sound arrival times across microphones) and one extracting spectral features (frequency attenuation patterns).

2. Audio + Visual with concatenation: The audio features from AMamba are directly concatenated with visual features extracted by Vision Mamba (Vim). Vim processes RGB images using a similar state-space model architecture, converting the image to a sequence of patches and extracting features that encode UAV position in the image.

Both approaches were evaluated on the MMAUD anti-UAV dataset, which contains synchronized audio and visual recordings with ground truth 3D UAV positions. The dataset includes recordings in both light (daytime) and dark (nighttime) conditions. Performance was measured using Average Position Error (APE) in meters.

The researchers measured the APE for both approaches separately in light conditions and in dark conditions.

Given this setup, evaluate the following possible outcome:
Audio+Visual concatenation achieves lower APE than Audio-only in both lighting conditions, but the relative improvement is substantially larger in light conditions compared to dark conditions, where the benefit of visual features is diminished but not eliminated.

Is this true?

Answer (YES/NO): YES